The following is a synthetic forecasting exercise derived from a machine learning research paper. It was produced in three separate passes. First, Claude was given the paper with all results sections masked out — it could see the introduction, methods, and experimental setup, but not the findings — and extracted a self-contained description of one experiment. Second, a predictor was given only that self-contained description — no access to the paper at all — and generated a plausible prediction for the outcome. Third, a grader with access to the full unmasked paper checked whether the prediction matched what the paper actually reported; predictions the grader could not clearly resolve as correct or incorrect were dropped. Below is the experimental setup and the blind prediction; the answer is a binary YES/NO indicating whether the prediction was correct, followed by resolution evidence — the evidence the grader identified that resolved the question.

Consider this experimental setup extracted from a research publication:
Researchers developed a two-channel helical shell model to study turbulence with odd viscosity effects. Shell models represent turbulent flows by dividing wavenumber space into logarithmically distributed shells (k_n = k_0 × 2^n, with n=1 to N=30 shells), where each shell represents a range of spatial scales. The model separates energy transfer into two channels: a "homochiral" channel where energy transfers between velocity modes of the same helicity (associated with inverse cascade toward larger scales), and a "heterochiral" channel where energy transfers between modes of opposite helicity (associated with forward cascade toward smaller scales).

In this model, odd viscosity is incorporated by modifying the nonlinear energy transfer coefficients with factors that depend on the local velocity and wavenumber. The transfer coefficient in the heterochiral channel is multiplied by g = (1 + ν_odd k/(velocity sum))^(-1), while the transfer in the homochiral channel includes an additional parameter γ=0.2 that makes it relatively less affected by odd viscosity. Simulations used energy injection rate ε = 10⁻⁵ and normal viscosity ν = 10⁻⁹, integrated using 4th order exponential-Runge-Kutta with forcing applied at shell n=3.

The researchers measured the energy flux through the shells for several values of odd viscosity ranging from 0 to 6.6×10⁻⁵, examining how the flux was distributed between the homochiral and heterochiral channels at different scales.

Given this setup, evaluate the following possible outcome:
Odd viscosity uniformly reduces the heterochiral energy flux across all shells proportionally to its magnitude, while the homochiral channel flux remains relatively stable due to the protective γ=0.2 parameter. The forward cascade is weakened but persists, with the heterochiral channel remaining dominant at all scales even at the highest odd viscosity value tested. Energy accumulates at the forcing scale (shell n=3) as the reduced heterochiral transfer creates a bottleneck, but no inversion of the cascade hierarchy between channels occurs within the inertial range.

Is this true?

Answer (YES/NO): NO